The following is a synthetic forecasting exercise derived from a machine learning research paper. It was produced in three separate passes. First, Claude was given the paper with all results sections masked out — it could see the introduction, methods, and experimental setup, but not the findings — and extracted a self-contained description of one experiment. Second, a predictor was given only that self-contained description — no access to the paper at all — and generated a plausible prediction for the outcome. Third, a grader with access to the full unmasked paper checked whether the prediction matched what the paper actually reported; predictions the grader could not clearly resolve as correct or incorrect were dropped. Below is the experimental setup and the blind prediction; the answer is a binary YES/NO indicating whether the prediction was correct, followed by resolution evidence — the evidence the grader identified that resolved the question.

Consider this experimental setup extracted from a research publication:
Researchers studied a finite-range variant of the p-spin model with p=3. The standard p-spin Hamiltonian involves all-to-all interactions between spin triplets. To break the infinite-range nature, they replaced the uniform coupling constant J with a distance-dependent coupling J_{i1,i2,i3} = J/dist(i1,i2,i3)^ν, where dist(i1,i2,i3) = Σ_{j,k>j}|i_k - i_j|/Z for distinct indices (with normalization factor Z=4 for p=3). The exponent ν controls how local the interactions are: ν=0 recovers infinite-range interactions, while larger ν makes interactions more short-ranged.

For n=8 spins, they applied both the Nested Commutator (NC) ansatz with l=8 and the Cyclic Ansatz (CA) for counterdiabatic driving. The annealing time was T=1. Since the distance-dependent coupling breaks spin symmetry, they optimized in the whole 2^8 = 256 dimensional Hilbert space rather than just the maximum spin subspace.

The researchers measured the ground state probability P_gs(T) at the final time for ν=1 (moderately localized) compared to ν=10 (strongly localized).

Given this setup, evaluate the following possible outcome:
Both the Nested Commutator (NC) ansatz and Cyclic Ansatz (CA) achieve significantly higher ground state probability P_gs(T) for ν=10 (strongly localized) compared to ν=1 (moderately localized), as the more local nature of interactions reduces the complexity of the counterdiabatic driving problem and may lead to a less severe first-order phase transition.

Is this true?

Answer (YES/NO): YES